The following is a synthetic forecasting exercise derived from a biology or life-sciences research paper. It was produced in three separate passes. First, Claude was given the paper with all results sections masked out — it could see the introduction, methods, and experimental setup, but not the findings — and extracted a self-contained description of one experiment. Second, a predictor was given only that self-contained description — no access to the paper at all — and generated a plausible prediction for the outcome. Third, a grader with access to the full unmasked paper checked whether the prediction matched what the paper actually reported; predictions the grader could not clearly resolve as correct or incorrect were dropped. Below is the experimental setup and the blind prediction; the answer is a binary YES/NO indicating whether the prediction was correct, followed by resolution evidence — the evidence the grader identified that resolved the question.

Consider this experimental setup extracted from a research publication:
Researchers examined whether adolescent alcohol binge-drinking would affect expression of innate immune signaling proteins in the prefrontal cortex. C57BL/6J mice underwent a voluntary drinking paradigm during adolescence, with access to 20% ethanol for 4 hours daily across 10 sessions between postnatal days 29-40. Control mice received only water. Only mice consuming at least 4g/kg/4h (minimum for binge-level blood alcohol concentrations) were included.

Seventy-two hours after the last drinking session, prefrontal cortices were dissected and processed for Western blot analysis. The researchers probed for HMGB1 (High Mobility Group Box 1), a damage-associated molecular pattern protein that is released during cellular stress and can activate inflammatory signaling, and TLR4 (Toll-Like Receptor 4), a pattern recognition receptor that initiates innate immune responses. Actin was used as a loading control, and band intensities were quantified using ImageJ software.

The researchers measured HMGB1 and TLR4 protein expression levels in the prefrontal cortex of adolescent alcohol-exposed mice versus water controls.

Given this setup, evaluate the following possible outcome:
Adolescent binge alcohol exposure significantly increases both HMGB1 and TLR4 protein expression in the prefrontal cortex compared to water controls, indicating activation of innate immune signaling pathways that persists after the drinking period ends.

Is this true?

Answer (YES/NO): NO